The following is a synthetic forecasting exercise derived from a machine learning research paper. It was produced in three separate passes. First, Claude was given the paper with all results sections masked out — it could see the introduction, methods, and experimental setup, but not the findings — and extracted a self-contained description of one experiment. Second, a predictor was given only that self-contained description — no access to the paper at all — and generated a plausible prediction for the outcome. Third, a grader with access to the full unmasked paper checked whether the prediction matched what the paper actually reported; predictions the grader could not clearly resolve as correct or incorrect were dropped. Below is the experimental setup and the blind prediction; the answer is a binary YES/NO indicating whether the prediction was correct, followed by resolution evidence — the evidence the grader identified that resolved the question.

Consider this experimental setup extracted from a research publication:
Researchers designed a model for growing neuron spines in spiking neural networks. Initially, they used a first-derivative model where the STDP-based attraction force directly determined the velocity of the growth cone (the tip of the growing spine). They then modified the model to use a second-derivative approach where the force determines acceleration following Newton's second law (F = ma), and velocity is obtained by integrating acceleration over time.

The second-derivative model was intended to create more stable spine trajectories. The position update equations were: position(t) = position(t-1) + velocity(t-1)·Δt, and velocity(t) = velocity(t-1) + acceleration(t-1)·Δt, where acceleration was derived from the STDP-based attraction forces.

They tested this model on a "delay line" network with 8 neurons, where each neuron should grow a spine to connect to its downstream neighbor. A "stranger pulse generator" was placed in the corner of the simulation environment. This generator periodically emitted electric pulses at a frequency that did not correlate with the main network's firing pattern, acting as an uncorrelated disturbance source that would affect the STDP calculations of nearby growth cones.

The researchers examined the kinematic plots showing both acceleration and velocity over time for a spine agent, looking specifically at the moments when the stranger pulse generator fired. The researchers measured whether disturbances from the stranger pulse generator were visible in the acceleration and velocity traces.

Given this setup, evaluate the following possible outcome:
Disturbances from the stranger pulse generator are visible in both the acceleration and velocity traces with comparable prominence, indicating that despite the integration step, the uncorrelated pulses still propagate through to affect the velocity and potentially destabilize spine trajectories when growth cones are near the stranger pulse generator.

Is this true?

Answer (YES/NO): NO